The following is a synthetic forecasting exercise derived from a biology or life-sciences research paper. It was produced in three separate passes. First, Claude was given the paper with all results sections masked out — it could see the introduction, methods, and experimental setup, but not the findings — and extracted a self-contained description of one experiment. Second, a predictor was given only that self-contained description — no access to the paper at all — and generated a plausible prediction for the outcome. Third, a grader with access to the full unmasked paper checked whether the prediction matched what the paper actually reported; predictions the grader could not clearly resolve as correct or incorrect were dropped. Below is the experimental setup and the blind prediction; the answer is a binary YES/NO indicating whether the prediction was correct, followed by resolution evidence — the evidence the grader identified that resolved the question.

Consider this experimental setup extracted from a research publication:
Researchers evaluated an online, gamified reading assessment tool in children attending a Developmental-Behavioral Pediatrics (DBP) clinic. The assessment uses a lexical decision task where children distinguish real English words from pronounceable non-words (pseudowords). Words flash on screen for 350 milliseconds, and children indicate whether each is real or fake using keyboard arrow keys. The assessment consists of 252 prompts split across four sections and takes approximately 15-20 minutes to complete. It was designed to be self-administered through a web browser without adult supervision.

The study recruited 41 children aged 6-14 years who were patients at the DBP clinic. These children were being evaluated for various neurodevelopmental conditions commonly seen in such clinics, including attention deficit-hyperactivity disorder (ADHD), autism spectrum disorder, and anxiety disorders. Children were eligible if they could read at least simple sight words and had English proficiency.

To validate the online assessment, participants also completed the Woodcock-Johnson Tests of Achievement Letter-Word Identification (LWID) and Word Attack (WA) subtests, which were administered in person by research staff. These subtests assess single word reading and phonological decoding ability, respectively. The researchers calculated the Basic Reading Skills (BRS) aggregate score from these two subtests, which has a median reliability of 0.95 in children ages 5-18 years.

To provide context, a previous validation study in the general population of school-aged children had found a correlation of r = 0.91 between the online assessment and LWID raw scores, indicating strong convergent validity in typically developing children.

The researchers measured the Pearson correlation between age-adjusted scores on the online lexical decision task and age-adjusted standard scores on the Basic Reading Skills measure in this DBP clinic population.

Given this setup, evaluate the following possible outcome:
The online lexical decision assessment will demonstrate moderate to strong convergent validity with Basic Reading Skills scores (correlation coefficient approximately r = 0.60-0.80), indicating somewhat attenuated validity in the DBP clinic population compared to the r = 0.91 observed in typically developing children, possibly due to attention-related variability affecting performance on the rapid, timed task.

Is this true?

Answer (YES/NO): YES